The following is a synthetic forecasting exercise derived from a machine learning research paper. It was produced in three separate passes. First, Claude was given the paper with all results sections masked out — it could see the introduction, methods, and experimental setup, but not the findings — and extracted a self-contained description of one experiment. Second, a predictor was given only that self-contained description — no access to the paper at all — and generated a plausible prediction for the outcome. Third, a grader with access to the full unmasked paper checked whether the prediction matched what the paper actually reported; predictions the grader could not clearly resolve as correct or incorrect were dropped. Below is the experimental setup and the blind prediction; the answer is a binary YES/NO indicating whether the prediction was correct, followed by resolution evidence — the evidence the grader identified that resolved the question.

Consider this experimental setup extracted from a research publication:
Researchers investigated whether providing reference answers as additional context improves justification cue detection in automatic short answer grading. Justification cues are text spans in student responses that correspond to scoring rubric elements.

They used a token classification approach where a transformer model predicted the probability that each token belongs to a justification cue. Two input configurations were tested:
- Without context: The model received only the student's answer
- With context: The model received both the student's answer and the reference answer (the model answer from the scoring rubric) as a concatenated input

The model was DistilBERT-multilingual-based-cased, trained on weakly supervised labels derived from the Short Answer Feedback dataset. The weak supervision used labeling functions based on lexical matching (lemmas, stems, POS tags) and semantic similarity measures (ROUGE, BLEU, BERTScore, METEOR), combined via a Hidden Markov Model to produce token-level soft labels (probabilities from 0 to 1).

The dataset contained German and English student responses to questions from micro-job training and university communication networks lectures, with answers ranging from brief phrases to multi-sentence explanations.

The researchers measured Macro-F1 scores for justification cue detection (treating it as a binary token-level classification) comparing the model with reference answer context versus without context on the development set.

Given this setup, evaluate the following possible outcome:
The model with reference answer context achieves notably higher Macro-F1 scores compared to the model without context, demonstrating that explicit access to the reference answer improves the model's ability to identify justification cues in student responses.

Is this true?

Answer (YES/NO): NO